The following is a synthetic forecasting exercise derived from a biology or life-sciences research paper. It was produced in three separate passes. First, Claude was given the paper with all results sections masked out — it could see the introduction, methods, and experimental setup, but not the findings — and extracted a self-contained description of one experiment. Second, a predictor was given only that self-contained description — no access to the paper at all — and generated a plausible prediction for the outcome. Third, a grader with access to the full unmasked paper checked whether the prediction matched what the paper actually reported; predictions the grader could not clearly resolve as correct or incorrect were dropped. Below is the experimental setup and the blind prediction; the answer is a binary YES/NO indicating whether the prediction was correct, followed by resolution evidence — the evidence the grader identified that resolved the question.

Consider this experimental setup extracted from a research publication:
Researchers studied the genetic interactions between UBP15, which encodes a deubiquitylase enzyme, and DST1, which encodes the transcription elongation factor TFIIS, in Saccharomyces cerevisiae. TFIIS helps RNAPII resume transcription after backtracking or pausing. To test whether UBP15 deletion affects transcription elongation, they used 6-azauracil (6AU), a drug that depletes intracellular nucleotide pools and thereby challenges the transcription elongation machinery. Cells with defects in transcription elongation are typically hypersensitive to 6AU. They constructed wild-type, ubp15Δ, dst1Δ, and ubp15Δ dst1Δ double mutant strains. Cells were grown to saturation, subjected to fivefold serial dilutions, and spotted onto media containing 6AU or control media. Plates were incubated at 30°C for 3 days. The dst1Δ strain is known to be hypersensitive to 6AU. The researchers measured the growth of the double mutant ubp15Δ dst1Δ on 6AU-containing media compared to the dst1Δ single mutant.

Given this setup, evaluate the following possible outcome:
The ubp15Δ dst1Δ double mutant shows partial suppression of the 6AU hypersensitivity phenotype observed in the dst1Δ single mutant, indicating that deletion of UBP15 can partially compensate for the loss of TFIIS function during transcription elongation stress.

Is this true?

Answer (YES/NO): YES